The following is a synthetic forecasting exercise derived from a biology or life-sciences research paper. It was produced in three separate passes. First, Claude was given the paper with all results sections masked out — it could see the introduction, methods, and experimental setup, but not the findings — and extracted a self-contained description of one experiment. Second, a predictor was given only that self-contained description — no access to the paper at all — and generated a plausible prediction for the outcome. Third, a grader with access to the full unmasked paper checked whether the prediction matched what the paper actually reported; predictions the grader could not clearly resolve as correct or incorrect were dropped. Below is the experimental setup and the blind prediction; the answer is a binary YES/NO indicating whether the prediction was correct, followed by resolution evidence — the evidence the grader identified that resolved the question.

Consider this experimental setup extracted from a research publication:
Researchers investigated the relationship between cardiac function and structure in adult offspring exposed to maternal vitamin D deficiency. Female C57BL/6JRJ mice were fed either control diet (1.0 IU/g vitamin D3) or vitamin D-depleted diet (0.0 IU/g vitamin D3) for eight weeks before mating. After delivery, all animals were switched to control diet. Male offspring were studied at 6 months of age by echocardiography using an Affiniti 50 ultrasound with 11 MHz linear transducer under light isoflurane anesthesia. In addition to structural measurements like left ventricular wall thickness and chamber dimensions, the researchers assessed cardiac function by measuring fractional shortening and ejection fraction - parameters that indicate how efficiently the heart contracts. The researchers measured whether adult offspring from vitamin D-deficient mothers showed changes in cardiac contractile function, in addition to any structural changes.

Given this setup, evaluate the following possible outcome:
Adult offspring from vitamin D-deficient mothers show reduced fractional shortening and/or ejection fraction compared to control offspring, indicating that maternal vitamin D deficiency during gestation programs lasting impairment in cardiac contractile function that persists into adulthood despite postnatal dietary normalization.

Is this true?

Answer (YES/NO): YES